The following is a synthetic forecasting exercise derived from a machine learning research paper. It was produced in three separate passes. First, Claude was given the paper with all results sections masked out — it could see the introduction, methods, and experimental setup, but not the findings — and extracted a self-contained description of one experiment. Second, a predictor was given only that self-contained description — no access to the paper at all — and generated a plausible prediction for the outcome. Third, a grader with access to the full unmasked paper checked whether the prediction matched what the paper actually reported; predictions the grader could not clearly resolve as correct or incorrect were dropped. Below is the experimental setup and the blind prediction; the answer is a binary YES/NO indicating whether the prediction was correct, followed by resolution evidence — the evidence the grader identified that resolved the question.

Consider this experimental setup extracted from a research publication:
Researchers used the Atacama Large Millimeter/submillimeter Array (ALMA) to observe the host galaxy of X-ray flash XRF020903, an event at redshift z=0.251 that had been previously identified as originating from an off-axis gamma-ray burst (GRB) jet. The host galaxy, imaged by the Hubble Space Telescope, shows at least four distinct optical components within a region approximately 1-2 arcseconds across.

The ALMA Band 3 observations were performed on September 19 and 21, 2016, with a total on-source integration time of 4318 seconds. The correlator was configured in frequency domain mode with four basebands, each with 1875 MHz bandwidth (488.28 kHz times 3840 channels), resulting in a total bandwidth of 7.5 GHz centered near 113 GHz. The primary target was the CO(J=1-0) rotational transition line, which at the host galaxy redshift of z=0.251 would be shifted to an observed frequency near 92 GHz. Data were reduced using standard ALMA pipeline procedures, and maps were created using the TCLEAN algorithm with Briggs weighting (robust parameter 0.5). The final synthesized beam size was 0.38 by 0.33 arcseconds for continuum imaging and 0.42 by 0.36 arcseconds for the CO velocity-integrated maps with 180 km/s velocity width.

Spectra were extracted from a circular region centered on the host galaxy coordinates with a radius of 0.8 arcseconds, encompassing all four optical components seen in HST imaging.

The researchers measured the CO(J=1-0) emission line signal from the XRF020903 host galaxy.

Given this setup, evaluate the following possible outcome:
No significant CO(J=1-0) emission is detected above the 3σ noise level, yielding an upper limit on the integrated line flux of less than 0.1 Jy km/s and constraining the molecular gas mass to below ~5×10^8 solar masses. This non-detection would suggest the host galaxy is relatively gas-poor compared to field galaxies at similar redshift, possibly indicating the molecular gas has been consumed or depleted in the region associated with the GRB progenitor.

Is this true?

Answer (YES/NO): NO